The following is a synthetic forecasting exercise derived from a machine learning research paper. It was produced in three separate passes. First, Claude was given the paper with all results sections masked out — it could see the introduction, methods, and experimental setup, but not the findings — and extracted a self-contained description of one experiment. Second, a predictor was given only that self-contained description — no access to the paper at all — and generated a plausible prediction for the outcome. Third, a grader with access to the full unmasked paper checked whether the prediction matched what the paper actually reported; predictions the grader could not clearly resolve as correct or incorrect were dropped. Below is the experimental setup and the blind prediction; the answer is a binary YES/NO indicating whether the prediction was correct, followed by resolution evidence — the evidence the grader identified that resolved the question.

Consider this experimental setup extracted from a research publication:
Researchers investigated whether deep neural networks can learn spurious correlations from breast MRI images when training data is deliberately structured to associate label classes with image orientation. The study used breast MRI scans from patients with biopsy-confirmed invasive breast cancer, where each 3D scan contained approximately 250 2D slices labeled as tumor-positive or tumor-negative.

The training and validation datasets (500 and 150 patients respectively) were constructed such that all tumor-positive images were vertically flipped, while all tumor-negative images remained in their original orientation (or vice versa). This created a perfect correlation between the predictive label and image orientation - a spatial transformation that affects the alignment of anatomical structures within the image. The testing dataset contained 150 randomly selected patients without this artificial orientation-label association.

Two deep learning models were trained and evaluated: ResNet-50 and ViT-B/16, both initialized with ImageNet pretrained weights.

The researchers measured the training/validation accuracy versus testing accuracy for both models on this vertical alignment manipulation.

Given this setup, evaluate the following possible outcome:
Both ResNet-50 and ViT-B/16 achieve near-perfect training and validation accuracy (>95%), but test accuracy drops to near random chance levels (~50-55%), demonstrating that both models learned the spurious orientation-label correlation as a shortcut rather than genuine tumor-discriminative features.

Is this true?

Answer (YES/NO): YES